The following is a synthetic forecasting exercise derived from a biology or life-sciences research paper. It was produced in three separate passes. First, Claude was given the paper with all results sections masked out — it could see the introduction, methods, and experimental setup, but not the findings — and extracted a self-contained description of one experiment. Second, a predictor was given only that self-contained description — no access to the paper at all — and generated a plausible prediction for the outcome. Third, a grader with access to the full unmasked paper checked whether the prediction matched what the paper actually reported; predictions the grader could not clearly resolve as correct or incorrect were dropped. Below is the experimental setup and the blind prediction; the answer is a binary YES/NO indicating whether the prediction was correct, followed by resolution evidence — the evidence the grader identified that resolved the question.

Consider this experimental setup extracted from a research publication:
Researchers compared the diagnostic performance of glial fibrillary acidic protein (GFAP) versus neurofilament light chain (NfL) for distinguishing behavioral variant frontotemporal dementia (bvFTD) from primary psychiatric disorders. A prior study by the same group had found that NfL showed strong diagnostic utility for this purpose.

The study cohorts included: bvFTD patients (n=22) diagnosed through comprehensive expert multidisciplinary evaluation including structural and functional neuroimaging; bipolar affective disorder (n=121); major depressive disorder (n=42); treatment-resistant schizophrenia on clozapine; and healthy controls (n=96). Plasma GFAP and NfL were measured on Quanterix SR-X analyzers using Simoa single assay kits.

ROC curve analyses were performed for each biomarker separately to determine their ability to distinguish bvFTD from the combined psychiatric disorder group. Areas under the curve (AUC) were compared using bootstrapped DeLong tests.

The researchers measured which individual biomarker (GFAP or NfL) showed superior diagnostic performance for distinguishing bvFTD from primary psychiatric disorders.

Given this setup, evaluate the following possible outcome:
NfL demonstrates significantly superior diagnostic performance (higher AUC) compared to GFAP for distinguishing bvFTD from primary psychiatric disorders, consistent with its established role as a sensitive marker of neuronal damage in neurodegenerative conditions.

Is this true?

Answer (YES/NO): YES